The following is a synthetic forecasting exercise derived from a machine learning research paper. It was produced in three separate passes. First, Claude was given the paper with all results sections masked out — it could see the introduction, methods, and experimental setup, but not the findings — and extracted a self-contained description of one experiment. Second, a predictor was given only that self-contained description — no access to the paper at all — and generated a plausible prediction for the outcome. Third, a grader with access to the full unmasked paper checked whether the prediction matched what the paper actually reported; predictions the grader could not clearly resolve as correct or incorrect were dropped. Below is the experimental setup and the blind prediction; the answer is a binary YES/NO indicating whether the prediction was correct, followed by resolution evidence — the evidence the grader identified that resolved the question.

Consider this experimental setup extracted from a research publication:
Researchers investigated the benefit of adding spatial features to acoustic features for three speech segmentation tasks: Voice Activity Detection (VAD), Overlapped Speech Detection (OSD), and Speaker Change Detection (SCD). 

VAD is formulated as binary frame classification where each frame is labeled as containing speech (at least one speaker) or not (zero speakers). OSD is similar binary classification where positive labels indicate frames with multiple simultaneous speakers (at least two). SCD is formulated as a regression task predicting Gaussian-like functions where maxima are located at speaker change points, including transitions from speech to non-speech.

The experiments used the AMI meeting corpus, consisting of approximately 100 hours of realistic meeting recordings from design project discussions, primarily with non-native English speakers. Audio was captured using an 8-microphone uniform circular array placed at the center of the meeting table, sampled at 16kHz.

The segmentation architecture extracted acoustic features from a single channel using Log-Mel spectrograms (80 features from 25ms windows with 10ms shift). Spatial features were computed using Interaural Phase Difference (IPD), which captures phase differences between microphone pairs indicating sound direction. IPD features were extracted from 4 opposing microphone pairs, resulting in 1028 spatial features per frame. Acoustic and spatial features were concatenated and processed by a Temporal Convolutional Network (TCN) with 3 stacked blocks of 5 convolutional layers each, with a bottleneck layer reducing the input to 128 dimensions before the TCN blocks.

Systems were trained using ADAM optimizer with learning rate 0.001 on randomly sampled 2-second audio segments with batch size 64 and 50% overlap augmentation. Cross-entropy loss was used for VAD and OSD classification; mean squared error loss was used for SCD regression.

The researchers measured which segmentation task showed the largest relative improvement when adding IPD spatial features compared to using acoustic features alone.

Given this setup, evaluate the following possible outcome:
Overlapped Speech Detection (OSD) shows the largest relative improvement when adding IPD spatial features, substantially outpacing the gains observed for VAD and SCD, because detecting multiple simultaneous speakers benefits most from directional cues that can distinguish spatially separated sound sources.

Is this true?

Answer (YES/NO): NO